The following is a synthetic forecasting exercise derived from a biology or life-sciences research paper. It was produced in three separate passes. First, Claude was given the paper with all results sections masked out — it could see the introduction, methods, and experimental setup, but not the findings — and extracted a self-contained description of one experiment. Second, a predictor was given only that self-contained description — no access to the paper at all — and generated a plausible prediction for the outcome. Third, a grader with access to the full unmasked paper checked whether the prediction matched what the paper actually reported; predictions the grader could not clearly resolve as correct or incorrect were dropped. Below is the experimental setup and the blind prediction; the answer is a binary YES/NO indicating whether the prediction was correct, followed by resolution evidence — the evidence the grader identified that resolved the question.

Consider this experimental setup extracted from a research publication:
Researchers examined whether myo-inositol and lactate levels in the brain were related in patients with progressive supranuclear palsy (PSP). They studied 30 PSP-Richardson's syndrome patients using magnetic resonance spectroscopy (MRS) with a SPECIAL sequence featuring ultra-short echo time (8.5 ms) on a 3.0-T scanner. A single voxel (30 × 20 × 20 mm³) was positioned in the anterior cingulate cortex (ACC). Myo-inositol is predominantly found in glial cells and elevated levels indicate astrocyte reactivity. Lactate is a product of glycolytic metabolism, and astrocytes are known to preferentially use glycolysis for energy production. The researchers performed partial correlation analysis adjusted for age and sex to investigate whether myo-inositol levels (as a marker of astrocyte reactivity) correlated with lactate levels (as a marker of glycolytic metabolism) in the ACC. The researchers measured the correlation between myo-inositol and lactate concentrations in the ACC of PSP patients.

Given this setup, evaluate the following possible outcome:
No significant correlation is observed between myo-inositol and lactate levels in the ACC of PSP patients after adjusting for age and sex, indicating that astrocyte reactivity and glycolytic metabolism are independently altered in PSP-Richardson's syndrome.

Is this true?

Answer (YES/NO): NO